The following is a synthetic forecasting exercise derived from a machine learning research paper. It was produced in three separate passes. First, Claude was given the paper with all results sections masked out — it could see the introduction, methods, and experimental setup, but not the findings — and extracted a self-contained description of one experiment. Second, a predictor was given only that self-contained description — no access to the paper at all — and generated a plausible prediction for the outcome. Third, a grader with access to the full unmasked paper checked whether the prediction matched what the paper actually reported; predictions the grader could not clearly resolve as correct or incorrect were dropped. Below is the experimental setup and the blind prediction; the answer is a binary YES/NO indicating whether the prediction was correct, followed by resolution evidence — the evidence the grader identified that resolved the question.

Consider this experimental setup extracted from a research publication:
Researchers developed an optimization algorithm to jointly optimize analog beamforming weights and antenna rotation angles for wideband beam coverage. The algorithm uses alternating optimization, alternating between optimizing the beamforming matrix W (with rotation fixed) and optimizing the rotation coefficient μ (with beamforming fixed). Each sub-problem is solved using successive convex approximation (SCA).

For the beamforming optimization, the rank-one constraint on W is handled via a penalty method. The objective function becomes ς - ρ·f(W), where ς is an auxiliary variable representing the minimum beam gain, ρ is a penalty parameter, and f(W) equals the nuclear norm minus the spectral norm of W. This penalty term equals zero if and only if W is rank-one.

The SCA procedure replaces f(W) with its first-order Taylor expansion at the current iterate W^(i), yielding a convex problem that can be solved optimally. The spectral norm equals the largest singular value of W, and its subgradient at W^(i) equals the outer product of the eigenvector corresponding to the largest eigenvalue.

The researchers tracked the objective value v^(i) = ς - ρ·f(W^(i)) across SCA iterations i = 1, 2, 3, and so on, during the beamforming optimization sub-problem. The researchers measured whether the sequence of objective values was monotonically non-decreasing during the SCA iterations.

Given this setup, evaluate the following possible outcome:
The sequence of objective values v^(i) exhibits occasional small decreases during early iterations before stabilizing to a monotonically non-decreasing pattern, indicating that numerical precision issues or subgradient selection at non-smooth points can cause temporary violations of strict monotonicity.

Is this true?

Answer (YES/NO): NO